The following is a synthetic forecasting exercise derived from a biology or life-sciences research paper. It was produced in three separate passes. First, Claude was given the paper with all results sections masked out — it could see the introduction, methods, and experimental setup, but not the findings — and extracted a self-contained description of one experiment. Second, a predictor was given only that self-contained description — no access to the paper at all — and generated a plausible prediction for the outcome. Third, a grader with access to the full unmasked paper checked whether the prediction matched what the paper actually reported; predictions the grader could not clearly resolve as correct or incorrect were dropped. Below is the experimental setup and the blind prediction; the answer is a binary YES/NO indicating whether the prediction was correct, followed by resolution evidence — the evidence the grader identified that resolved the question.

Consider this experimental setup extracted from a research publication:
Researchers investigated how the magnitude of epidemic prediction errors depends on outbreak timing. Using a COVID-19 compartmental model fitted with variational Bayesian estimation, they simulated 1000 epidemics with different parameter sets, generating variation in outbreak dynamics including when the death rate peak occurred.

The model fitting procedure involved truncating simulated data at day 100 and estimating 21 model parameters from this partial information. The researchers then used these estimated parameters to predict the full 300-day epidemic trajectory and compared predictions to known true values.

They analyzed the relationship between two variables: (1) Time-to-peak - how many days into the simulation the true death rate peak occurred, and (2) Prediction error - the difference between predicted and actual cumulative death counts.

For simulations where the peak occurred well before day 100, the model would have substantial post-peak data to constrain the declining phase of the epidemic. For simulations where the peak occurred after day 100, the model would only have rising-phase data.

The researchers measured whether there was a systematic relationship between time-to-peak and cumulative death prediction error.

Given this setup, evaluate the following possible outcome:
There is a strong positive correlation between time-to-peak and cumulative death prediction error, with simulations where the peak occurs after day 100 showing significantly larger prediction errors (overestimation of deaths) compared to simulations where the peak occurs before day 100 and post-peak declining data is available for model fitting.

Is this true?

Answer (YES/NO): NO